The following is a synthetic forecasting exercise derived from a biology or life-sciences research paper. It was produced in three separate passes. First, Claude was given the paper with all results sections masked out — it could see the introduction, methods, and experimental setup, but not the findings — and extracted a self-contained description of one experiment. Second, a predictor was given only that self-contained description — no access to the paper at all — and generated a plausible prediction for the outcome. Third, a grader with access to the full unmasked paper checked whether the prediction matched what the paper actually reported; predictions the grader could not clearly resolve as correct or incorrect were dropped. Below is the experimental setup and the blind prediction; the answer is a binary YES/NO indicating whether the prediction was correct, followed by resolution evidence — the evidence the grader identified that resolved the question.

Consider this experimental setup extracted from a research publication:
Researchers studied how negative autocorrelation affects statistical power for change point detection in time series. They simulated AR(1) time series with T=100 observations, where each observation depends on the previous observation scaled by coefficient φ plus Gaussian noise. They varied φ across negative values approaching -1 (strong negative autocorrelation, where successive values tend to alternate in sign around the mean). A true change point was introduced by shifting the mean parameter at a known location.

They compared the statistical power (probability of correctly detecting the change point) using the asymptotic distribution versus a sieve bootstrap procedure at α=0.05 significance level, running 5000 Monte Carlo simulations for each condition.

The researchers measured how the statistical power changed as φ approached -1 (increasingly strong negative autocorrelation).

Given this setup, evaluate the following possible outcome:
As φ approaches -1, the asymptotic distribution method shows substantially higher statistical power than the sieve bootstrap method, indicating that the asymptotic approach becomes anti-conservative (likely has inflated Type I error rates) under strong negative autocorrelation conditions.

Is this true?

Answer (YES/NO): NO